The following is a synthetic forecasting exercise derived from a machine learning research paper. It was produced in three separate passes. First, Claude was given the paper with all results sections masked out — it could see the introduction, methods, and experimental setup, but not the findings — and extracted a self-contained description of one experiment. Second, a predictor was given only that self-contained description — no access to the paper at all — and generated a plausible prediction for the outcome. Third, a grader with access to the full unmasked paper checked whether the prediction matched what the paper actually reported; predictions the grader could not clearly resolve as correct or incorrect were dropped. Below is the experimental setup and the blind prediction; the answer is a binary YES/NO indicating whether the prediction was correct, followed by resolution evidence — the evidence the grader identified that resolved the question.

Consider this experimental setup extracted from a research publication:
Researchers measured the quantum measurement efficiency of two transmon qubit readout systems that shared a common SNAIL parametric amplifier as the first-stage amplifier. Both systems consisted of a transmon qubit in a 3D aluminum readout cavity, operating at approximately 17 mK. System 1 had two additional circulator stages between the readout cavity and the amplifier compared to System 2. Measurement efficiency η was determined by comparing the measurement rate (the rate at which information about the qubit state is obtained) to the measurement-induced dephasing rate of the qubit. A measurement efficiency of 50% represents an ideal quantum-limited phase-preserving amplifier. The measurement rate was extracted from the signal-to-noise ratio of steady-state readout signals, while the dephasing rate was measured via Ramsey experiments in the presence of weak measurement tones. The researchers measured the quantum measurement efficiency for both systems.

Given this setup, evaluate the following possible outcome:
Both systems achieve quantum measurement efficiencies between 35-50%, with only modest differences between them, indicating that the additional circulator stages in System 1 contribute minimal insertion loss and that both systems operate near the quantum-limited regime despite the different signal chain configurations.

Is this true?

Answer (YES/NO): NO